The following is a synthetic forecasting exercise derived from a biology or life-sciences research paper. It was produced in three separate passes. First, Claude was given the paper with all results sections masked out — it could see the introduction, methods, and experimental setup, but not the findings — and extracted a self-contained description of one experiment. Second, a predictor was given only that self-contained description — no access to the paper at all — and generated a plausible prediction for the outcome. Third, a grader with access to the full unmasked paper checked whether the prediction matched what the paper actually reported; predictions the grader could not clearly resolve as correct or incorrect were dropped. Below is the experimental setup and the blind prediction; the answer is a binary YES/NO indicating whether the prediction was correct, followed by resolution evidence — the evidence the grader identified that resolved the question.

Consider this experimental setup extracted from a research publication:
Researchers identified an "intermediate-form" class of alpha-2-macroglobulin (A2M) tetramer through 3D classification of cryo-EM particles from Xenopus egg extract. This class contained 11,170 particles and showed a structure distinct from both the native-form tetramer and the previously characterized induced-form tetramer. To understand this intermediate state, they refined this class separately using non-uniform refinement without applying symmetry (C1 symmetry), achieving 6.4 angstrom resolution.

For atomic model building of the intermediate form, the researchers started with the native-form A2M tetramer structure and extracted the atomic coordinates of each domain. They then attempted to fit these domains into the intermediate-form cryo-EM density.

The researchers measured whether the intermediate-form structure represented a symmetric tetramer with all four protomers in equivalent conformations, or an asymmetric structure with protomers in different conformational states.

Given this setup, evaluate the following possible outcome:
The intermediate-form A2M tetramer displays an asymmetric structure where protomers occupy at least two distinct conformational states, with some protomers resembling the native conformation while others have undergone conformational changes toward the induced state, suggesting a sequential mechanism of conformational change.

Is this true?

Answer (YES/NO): YES